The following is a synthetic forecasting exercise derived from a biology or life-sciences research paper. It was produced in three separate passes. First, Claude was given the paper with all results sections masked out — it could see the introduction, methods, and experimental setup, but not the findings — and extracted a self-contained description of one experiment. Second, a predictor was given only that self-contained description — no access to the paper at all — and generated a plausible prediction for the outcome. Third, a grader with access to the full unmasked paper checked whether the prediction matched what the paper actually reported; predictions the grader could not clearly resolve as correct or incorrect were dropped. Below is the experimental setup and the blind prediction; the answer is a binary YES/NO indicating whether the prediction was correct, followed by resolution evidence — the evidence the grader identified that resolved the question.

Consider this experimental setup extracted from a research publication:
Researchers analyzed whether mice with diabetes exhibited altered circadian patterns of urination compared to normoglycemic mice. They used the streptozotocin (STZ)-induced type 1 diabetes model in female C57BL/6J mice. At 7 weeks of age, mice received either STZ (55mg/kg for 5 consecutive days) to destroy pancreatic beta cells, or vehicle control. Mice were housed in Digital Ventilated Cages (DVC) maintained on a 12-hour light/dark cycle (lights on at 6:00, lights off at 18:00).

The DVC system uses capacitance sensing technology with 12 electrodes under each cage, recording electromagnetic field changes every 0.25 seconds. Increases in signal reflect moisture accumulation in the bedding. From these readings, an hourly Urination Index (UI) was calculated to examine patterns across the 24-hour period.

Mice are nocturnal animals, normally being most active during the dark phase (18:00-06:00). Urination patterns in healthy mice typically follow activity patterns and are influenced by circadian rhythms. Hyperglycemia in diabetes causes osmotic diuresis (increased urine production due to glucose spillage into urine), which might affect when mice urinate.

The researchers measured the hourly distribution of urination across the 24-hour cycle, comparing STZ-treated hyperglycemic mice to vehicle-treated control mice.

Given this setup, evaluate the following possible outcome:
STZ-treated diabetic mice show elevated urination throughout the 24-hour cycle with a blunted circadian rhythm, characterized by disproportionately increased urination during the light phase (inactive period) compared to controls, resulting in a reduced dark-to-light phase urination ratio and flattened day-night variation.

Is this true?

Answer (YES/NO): NO